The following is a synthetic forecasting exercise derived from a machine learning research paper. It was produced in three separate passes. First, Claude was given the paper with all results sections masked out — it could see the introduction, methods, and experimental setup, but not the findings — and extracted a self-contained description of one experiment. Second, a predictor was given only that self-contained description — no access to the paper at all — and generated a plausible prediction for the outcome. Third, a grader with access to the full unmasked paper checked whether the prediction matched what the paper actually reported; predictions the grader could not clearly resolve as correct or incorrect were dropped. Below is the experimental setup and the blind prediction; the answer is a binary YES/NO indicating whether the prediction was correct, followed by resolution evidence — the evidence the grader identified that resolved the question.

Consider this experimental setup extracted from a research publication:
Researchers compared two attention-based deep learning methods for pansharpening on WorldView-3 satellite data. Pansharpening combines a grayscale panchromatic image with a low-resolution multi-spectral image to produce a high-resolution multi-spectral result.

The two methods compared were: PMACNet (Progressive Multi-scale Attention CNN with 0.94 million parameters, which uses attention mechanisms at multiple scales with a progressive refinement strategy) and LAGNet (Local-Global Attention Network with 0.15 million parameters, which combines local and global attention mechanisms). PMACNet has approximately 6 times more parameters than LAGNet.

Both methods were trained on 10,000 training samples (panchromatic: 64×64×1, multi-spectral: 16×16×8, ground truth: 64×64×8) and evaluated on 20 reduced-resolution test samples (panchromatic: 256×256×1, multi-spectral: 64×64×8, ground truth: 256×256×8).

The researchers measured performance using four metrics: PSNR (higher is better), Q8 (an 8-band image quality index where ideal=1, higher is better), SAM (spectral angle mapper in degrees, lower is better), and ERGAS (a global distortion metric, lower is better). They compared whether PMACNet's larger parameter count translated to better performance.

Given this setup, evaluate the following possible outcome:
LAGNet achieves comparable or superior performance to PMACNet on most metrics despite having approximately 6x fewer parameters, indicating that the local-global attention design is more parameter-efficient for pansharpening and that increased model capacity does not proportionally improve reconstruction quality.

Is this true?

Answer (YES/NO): YES